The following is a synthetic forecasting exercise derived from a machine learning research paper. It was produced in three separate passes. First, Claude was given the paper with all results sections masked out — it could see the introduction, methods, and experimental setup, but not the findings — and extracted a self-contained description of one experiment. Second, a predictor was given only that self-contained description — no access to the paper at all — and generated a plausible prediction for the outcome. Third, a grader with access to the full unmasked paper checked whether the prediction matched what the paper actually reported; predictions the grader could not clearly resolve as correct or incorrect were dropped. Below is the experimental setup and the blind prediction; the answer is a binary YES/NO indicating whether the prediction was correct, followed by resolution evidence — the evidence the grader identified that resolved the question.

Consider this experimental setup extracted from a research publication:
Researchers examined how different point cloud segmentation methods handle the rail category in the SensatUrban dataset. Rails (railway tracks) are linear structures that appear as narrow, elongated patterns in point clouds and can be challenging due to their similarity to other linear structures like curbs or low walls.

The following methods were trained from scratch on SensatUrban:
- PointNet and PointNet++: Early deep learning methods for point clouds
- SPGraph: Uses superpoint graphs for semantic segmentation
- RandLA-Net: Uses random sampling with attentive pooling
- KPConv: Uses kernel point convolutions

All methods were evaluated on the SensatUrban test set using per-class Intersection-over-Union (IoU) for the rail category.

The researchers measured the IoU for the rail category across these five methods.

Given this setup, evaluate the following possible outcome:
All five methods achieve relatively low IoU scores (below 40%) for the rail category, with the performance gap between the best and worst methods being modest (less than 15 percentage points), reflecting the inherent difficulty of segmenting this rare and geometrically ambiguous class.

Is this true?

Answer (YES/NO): NO